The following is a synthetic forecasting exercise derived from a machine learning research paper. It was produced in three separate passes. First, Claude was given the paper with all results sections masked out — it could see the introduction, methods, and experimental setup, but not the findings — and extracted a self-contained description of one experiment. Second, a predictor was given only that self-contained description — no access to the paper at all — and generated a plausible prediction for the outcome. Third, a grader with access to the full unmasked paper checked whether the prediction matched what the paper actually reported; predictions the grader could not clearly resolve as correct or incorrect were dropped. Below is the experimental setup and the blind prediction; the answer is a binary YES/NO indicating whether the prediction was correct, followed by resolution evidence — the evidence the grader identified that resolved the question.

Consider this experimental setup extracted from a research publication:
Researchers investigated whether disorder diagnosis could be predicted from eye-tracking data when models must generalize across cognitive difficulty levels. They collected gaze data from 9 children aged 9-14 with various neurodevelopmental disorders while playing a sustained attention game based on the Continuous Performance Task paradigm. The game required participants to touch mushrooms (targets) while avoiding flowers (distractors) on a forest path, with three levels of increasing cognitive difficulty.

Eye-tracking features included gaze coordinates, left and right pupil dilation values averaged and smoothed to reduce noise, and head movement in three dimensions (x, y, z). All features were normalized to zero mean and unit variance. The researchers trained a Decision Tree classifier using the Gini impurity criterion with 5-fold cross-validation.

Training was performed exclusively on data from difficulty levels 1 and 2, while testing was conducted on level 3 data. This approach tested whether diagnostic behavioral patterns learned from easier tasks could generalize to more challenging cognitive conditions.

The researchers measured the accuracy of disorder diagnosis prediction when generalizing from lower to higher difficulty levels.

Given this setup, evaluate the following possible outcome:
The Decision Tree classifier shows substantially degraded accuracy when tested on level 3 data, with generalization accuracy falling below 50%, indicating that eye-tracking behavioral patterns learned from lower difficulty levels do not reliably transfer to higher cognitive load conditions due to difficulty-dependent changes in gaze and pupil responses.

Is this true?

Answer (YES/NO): NO